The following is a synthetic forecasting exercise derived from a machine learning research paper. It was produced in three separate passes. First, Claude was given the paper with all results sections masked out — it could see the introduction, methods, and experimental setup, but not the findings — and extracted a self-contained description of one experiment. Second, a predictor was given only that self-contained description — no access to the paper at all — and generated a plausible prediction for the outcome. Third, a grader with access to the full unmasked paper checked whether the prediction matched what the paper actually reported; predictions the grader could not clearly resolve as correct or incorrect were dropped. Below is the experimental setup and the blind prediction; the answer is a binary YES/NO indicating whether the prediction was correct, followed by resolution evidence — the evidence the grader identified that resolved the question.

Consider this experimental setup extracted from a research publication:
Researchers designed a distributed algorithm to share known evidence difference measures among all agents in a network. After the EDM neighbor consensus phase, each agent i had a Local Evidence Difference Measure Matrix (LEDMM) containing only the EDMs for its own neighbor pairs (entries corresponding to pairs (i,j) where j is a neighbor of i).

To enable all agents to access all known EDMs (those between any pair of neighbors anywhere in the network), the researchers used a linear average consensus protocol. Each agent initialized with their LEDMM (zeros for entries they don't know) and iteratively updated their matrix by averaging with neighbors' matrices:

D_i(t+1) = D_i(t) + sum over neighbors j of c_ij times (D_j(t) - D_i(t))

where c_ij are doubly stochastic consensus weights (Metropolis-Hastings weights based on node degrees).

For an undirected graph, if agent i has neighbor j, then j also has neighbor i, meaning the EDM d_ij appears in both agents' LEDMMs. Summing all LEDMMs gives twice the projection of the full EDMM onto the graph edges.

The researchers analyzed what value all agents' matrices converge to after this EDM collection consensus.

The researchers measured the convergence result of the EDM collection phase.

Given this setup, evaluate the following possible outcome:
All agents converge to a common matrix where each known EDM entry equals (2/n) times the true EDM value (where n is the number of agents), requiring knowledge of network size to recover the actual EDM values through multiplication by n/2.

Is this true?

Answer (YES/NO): YES